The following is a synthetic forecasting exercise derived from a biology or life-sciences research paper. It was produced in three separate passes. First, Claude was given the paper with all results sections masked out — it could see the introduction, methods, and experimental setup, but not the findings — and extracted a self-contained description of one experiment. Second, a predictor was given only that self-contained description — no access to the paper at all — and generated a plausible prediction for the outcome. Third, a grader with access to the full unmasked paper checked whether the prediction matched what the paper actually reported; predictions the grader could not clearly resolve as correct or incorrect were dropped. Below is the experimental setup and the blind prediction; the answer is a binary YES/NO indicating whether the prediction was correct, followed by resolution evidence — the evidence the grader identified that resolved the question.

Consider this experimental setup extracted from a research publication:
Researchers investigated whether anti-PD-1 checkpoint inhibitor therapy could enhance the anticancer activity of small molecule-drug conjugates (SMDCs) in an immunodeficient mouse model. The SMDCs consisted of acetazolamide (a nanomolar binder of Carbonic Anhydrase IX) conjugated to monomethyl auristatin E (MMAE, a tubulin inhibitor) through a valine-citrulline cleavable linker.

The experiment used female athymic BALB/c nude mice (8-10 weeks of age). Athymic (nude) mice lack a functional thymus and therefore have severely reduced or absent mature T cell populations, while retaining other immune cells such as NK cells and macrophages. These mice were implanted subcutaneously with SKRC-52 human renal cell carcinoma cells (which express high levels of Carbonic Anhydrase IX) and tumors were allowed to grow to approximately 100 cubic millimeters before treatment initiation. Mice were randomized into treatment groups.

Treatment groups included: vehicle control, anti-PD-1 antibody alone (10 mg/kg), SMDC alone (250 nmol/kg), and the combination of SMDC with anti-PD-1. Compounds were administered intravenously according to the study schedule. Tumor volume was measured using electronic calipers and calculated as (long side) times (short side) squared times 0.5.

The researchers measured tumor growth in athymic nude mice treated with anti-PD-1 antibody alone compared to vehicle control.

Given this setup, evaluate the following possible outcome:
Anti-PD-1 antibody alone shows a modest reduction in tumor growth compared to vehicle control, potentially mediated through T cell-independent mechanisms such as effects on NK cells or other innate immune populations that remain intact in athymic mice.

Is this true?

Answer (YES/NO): NO